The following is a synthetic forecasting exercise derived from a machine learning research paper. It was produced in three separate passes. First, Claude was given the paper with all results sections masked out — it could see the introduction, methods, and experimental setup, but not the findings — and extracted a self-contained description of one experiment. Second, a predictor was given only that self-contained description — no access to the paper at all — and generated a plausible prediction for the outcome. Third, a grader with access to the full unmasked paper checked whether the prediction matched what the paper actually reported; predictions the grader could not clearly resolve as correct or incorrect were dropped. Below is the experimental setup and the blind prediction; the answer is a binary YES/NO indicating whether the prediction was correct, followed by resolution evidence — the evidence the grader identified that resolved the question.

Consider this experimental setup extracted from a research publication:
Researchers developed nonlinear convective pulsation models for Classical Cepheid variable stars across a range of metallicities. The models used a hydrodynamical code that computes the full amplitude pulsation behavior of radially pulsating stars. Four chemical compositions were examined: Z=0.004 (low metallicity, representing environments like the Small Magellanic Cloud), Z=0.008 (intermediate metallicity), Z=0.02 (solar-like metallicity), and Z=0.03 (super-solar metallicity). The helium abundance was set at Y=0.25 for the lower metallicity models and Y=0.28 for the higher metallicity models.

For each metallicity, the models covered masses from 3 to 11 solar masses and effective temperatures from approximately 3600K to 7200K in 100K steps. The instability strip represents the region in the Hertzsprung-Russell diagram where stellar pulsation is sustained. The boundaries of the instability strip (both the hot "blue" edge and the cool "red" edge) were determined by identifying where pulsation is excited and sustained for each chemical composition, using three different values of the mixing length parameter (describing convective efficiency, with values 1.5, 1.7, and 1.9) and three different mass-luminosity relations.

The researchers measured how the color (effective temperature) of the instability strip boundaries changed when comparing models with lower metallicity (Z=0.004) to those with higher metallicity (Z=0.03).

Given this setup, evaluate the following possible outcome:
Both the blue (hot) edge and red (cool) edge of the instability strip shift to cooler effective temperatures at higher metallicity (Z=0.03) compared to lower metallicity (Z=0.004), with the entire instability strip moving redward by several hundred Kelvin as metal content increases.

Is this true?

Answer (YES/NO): YES